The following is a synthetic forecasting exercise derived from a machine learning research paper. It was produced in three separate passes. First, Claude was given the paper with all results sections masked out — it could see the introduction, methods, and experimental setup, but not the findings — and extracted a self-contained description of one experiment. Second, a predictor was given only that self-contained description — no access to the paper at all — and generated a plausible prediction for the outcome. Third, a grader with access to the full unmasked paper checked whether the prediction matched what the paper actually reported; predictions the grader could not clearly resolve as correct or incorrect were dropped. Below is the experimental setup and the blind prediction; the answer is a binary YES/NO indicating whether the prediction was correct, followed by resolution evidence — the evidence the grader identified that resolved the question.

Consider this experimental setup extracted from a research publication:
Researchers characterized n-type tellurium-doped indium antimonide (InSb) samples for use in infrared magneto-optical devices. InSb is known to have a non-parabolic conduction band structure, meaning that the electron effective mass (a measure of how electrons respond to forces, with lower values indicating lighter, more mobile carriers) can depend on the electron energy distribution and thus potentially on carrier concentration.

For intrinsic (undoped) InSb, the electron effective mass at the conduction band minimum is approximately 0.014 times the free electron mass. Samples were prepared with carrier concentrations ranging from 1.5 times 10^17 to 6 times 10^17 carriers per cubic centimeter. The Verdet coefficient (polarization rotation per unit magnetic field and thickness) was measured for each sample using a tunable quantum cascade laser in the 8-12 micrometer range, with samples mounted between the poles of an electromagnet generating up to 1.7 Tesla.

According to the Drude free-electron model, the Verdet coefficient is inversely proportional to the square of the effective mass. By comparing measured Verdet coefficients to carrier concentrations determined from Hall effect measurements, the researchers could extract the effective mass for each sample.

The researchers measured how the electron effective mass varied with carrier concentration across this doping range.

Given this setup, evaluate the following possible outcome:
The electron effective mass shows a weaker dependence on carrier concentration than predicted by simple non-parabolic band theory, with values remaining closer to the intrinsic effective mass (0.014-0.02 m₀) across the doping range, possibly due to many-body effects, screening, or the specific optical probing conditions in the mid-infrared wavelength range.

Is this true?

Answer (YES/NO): NO